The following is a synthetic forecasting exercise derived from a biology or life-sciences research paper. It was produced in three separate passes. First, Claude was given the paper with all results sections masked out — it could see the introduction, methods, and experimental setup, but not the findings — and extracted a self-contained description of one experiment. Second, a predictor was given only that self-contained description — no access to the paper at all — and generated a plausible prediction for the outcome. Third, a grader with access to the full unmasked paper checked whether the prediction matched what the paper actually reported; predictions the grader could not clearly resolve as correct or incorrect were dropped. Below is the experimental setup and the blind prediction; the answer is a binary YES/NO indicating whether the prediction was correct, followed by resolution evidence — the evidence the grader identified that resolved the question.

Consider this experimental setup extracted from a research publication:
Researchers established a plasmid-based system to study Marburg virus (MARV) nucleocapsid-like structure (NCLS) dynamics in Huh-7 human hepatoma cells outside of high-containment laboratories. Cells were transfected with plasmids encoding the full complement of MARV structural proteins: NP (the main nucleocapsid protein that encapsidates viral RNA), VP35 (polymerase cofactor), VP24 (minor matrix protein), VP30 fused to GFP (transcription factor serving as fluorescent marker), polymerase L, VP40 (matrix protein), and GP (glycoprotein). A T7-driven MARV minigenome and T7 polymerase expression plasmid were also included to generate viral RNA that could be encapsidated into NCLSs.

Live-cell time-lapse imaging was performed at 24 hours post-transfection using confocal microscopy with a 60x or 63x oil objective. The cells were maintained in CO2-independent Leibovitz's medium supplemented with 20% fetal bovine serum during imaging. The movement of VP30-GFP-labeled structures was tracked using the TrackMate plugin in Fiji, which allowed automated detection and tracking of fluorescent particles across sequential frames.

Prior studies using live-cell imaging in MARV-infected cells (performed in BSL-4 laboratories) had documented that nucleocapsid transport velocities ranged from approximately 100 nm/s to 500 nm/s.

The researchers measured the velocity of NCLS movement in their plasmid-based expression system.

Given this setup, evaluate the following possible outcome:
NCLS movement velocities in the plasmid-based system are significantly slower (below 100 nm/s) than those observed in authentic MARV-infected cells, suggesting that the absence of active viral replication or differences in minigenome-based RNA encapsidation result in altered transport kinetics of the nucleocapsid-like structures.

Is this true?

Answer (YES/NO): NO